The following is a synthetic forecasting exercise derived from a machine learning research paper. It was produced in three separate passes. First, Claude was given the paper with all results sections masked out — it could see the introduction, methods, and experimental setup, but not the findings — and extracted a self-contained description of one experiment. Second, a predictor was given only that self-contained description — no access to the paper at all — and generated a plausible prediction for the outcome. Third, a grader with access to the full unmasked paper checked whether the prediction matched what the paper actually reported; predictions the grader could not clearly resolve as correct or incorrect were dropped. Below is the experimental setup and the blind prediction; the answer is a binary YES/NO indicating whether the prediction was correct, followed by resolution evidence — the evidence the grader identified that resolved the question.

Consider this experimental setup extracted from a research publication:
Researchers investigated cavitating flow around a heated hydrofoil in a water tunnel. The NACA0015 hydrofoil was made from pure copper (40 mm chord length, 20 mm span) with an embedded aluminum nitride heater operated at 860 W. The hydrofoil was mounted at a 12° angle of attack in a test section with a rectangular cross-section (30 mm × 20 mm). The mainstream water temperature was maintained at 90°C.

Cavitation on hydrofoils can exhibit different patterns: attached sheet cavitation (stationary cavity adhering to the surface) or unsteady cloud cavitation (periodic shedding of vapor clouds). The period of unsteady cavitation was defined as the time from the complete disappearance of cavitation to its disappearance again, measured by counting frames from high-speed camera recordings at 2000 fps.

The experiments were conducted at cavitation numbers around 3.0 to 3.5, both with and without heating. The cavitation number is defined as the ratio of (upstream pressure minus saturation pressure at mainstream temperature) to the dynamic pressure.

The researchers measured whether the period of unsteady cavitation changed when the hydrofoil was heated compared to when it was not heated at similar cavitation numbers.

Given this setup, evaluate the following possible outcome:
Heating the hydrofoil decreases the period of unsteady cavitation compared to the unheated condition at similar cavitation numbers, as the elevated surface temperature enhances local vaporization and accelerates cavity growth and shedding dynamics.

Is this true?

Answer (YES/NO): NO